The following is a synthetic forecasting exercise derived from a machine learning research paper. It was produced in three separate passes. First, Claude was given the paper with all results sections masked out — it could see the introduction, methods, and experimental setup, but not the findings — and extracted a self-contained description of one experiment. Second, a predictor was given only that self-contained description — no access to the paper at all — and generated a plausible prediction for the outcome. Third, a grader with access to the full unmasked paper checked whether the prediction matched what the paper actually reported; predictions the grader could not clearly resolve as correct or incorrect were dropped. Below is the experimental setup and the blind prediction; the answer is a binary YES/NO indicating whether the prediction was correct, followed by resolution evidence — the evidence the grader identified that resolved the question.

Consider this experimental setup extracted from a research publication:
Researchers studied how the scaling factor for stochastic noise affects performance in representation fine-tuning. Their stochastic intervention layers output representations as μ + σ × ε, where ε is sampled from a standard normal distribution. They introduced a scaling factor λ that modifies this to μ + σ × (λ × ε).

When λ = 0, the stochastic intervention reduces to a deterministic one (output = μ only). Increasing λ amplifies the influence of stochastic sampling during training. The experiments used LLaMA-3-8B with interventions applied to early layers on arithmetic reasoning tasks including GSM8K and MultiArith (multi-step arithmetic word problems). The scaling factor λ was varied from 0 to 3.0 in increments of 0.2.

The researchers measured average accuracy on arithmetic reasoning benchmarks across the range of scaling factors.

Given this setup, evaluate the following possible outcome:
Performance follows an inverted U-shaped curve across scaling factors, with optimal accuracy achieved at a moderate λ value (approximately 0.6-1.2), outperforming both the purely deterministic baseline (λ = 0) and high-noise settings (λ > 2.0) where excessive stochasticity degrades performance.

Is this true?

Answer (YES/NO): YES